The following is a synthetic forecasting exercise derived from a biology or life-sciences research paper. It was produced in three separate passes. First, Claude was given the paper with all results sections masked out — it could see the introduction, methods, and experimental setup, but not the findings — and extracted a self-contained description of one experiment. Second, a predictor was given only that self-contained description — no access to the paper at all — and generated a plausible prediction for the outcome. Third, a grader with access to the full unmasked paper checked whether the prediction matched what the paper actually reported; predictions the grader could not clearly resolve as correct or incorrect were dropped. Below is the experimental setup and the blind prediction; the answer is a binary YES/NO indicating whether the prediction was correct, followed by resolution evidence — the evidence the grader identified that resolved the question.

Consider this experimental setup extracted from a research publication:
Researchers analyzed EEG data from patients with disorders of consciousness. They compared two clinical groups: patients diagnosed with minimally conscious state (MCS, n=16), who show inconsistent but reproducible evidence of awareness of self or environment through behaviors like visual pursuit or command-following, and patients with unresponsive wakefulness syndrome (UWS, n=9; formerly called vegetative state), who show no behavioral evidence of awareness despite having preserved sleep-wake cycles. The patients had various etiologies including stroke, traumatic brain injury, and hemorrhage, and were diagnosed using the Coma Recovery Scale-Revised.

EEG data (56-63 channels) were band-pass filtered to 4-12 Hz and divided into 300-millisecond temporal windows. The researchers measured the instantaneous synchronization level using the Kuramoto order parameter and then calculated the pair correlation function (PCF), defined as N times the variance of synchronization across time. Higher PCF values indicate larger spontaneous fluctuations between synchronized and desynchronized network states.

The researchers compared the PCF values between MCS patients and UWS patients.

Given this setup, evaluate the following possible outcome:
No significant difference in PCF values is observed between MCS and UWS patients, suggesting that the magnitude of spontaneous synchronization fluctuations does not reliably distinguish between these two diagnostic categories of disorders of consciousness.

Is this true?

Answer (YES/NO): NO